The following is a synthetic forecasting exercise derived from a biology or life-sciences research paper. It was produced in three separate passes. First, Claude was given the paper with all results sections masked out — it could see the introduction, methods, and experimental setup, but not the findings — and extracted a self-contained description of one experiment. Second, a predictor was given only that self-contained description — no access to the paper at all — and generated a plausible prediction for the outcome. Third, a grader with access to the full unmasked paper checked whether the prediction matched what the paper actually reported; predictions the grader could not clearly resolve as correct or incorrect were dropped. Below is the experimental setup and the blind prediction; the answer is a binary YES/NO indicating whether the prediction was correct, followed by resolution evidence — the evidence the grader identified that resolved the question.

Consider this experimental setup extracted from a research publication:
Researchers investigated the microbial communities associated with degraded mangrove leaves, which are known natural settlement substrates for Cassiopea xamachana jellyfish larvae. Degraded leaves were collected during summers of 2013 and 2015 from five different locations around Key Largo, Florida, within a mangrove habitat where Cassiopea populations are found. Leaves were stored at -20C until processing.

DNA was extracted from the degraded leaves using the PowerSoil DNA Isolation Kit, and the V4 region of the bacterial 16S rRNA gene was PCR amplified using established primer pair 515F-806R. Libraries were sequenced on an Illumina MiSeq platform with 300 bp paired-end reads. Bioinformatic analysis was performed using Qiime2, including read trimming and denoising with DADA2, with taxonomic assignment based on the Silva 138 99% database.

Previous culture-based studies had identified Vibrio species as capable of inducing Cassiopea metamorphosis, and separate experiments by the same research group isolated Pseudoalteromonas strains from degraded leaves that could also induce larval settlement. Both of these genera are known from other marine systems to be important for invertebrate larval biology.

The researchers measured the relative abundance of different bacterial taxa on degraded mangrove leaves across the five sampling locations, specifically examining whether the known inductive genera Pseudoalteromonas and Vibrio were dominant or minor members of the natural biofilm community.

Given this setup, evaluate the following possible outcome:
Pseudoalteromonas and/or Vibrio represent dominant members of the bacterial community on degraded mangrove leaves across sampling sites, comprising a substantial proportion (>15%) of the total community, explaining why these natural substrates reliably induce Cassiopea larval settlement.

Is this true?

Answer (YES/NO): NO